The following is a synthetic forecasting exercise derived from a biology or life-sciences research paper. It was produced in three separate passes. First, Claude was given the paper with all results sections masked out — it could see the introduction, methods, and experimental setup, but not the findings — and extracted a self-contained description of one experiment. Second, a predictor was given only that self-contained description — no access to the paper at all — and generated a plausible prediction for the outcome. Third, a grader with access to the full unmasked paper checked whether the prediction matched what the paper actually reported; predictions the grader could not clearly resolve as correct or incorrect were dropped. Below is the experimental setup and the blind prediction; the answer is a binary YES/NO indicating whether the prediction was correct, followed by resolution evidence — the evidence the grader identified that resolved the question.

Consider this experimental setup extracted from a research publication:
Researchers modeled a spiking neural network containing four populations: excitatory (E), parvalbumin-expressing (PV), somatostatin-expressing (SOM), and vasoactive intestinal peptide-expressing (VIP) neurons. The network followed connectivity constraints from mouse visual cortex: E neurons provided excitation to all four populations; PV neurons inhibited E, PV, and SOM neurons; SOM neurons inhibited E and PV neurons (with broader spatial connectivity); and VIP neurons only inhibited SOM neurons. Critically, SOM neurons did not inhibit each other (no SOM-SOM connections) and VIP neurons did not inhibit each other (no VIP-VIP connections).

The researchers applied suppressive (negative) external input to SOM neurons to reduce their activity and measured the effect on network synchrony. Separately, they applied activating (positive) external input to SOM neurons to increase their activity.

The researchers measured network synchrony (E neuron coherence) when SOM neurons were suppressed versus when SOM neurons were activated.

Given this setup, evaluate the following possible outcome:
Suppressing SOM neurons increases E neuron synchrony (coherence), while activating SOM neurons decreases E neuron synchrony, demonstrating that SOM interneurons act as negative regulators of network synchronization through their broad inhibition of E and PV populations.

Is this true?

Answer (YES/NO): NO